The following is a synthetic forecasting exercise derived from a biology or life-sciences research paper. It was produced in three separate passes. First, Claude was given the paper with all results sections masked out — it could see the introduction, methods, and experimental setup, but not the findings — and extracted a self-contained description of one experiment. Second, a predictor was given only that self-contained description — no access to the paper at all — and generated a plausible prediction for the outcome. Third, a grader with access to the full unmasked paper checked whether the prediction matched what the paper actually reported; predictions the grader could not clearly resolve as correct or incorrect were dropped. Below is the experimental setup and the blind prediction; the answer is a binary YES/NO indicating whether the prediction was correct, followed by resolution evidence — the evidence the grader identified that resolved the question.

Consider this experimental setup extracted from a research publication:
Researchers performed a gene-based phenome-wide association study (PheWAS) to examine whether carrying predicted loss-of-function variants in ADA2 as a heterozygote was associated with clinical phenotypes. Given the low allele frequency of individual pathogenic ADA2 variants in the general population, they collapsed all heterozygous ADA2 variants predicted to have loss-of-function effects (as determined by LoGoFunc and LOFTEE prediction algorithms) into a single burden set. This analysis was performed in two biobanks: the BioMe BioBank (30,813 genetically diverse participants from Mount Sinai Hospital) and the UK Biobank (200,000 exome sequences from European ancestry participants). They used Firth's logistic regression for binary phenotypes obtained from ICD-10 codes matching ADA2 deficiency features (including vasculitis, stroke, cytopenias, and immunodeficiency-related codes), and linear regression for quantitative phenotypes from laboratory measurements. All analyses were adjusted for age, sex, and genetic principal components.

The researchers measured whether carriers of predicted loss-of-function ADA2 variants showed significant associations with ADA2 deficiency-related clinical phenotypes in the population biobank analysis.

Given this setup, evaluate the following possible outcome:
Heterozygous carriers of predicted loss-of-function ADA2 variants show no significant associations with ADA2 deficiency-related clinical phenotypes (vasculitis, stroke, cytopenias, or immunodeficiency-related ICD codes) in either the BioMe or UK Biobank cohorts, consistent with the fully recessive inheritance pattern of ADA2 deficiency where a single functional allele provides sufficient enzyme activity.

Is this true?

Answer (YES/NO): NO